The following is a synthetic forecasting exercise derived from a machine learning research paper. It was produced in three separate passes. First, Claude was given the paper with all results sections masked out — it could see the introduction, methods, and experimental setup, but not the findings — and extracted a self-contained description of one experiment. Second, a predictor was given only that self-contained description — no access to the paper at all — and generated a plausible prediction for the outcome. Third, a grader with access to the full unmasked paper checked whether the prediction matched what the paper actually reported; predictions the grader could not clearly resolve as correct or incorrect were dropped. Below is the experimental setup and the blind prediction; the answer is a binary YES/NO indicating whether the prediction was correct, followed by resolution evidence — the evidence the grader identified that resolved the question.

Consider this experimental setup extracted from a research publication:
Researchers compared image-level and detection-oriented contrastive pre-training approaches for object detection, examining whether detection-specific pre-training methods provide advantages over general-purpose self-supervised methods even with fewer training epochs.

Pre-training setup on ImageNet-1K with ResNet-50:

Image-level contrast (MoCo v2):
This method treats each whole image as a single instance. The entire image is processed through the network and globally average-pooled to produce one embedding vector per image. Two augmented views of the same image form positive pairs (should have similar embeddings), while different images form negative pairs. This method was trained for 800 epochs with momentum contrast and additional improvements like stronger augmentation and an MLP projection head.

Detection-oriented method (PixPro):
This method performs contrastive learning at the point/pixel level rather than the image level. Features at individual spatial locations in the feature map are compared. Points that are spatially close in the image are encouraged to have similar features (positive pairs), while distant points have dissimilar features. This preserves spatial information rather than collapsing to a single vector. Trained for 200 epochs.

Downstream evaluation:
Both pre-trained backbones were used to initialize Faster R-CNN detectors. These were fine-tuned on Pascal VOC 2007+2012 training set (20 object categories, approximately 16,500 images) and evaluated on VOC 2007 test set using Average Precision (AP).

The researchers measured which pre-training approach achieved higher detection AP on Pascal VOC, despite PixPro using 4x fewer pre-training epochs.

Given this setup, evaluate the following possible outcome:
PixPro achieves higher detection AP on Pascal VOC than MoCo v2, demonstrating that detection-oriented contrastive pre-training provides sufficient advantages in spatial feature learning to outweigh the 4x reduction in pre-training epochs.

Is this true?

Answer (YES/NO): YES